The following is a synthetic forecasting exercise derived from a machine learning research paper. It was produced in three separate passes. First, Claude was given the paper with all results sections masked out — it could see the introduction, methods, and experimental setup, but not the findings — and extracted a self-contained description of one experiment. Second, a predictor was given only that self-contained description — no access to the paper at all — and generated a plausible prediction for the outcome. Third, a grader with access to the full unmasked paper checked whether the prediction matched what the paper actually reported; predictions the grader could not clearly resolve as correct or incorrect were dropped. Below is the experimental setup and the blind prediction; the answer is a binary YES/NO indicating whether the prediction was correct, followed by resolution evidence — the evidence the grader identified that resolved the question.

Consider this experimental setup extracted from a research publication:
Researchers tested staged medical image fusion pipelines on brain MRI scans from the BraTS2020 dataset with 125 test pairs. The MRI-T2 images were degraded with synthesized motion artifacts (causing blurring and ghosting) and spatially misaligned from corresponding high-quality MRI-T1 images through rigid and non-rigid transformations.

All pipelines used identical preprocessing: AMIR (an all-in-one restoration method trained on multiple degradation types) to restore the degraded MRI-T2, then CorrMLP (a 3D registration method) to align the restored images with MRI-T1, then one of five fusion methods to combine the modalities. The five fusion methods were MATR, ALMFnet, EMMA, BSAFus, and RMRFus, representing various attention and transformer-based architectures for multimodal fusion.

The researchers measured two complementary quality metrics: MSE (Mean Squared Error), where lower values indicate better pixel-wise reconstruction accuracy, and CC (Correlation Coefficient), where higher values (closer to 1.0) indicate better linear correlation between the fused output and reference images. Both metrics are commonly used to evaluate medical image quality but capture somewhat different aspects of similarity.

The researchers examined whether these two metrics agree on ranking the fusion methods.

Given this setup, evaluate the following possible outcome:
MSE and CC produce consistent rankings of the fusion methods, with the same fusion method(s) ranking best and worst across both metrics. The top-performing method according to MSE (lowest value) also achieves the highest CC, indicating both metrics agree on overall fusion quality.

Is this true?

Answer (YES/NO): NO